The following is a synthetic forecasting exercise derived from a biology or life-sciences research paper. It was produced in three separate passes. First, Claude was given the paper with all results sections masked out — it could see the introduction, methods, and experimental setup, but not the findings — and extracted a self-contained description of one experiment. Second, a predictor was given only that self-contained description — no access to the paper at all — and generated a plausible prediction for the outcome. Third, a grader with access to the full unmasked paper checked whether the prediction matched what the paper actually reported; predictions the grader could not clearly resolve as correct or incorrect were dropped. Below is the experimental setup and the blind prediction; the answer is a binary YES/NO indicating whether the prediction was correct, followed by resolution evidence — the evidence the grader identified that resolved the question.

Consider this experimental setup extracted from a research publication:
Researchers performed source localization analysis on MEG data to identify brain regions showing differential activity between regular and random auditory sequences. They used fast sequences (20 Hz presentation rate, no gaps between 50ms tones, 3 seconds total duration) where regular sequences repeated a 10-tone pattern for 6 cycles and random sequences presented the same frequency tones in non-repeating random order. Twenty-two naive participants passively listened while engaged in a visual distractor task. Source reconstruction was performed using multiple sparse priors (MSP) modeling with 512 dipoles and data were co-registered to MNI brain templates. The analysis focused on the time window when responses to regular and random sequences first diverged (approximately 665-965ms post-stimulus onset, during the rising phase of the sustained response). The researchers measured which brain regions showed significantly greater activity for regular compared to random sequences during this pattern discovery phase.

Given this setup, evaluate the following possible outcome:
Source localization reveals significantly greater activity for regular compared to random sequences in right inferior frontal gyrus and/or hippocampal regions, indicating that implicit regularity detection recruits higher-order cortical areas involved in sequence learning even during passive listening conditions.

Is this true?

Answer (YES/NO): YES